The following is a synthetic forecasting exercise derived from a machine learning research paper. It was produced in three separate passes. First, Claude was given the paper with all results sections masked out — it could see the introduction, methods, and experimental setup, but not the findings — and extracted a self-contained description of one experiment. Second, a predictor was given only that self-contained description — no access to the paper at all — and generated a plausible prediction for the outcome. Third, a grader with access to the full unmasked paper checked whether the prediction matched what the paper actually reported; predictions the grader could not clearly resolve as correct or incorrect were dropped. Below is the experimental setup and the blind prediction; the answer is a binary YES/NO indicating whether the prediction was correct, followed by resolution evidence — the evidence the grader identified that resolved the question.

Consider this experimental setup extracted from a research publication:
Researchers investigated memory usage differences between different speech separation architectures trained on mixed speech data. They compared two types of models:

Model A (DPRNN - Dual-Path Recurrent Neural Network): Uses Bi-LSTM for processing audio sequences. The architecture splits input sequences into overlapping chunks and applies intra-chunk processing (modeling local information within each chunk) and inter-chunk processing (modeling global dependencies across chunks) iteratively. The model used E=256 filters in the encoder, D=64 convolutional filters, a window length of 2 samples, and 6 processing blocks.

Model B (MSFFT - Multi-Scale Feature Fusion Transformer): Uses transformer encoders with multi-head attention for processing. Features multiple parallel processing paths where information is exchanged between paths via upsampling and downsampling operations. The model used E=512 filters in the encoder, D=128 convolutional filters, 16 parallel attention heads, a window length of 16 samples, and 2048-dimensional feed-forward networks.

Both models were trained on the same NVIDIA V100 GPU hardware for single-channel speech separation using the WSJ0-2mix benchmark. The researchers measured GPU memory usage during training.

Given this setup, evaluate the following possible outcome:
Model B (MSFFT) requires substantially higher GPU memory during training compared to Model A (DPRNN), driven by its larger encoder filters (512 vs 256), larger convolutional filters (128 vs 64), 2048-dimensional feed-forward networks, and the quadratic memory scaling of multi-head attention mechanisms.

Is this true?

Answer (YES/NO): YES